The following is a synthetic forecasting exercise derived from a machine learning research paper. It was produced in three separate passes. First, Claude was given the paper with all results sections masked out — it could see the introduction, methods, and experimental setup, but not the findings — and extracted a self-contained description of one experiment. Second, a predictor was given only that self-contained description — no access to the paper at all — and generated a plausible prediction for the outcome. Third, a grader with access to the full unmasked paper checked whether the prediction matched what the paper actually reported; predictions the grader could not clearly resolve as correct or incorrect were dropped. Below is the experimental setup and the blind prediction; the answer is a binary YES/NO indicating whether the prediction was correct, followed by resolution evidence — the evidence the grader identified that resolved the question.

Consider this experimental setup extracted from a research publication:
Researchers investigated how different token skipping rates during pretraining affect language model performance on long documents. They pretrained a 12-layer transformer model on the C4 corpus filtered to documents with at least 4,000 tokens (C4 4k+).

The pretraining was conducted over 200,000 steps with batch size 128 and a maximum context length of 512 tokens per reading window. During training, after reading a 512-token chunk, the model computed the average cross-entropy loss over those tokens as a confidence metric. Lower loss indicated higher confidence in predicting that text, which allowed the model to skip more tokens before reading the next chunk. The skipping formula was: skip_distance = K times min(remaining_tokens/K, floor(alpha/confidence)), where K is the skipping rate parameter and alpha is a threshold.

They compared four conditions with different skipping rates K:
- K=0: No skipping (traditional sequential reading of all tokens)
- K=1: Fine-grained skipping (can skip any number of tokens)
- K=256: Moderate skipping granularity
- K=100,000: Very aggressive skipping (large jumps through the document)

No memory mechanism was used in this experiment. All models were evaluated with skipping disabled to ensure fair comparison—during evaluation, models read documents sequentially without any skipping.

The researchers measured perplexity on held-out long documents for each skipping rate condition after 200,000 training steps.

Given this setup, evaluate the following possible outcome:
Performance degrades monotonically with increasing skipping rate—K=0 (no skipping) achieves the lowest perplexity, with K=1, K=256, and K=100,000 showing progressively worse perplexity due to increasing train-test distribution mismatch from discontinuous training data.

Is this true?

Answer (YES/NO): NO